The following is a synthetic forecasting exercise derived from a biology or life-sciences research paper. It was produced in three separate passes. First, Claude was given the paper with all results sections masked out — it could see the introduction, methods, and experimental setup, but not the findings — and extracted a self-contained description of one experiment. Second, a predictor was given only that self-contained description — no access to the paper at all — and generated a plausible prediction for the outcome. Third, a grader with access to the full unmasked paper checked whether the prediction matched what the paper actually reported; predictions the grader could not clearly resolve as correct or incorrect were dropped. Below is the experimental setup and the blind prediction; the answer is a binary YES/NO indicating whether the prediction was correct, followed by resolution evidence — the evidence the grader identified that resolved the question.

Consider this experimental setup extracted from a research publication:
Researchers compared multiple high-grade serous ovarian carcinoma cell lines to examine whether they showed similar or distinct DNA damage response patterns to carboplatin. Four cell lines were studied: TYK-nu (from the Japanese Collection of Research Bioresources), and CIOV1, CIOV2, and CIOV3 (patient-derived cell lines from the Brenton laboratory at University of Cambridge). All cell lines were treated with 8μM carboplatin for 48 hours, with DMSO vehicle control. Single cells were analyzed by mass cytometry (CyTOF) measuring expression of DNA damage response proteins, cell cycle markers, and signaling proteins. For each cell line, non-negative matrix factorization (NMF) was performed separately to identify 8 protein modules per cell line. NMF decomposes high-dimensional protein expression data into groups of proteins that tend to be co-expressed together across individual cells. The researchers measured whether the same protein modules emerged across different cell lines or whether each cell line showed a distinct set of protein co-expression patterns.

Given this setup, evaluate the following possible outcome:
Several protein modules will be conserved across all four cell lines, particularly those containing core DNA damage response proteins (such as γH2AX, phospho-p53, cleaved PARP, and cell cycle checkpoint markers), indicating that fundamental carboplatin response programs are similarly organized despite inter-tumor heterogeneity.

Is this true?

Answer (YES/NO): YES